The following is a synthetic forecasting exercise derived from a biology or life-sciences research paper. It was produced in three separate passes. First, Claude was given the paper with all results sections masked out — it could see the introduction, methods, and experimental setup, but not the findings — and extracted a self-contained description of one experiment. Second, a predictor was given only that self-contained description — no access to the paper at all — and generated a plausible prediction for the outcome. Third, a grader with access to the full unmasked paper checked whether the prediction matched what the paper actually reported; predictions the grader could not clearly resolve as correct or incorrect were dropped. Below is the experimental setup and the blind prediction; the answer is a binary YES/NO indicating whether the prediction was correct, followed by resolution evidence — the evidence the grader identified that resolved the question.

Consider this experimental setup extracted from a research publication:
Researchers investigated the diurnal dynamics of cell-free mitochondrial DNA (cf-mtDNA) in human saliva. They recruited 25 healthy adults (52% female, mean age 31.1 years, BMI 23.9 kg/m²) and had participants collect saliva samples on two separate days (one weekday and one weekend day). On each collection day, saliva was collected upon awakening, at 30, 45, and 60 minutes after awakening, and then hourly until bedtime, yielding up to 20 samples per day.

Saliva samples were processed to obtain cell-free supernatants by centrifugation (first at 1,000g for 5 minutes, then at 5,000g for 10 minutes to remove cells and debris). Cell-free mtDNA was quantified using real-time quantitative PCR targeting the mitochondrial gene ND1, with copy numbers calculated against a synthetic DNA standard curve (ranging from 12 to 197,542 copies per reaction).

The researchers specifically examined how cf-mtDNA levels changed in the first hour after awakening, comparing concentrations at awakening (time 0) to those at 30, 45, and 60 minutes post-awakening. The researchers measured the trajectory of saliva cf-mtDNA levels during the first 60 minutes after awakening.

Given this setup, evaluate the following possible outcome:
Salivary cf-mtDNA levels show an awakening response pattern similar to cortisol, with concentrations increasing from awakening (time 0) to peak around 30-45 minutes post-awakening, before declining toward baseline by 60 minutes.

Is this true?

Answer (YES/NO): NO